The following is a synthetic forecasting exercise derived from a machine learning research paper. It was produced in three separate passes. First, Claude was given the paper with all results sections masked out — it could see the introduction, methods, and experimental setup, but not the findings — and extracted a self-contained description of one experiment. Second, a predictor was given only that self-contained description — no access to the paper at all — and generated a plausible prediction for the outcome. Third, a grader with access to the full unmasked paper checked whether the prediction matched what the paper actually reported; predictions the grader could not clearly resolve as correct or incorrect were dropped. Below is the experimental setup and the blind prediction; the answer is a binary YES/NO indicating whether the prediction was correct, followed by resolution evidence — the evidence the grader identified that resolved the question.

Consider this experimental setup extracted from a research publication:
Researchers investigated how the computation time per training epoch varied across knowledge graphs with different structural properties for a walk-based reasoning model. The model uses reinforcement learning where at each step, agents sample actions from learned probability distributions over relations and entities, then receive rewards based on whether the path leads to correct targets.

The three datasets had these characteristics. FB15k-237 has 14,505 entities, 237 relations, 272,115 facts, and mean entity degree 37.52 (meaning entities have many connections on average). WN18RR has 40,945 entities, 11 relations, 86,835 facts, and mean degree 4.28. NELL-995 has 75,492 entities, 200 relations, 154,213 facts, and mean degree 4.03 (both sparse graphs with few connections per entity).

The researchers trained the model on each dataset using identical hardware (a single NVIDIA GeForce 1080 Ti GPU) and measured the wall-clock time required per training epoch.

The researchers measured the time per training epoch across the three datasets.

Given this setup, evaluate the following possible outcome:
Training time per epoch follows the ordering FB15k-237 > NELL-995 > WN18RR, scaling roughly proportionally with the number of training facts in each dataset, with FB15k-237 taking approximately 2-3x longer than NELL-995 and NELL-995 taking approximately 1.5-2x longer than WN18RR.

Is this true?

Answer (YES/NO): NO